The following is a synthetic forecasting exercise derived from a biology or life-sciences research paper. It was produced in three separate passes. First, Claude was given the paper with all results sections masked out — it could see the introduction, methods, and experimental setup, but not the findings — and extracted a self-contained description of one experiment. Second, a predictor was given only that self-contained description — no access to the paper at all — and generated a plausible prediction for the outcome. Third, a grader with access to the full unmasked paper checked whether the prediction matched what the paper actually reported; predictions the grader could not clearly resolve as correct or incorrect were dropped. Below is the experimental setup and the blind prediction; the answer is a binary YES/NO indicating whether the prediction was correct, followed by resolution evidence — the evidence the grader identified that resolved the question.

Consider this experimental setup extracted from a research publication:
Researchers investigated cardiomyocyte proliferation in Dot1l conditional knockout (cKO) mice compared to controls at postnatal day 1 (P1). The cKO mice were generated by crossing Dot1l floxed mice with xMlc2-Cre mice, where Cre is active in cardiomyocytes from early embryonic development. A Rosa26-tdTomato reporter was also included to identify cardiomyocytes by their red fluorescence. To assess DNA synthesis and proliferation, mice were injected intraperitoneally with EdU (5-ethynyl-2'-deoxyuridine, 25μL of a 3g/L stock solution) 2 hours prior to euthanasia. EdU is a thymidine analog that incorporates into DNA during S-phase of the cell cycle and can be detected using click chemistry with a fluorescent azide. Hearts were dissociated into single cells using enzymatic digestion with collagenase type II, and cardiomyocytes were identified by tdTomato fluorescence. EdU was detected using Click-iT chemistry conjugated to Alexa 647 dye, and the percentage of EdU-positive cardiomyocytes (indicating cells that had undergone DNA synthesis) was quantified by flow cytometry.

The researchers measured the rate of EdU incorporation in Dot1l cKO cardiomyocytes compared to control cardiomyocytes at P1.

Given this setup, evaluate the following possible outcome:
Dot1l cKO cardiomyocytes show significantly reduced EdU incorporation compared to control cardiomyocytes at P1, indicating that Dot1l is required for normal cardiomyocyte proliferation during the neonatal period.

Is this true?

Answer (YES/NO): NO